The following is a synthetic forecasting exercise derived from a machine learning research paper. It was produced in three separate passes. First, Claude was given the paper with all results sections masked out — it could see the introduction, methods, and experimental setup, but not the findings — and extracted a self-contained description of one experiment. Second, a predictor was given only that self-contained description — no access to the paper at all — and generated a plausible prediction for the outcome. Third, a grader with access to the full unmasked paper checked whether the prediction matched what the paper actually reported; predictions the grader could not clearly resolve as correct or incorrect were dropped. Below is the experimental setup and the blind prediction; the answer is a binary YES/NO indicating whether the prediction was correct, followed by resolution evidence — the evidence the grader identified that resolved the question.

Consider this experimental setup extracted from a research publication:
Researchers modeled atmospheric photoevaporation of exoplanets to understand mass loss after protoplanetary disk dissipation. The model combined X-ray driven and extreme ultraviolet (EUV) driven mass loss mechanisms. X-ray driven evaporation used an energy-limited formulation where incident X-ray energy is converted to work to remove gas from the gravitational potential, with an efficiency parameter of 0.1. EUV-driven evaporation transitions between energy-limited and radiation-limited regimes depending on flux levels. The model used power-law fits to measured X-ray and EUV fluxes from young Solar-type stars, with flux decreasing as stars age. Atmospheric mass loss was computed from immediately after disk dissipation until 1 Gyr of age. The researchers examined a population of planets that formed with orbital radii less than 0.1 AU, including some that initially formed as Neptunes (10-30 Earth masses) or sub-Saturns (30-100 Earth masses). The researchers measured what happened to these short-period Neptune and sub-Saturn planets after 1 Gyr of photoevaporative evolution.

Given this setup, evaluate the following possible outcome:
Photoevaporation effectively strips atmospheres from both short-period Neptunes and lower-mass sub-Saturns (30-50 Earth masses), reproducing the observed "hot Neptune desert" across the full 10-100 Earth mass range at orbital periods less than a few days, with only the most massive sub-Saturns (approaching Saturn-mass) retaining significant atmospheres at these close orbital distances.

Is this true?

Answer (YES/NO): NO